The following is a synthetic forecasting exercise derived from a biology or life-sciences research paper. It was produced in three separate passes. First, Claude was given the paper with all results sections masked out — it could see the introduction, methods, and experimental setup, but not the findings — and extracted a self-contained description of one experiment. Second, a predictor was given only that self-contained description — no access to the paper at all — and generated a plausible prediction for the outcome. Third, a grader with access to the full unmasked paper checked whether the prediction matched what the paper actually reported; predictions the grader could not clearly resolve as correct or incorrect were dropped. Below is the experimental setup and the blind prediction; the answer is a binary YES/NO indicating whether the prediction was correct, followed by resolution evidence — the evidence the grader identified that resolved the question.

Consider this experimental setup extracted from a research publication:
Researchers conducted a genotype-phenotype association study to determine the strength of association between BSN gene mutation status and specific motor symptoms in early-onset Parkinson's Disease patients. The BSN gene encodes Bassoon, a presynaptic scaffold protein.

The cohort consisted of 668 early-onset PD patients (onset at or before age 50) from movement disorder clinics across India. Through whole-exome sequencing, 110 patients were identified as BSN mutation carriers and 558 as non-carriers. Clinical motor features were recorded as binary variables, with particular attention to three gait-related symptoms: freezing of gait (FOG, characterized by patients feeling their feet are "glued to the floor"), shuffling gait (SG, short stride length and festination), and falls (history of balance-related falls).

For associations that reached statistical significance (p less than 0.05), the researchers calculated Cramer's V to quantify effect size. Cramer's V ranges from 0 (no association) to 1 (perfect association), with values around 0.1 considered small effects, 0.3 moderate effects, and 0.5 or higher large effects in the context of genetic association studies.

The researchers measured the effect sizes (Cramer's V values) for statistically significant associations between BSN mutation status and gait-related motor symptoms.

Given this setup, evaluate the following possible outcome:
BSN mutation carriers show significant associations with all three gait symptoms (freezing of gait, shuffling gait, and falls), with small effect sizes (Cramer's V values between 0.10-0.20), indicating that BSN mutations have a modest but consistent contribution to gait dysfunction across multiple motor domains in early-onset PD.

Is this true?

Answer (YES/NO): YES